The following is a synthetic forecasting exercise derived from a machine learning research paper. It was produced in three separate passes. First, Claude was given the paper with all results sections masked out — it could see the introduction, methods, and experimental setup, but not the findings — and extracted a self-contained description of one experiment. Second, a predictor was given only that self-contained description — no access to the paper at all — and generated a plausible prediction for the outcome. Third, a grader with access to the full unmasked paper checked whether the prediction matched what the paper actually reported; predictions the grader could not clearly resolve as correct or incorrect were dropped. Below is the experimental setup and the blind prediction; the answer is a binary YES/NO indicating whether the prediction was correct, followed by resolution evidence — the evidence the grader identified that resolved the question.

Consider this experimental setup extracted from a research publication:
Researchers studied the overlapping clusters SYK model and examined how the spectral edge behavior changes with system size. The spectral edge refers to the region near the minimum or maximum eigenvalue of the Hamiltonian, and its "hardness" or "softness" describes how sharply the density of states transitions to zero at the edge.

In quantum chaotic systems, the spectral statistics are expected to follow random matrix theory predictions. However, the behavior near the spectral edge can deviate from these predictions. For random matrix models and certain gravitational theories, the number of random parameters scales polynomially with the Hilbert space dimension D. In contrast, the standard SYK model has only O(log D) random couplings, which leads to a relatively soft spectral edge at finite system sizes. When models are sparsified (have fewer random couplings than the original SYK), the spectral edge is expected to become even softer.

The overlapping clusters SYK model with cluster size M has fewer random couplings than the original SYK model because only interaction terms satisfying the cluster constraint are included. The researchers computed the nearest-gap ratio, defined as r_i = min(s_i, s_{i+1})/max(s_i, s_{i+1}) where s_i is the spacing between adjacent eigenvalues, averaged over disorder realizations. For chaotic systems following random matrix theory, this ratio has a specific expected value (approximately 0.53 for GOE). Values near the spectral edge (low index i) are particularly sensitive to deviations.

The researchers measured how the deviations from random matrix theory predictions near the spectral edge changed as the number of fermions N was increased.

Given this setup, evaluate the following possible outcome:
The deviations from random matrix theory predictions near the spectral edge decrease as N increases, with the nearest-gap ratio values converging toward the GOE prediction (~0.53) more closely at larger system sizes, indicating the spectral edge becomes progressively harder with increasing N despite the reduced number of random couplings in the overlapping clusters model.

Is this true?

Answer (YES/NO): NO